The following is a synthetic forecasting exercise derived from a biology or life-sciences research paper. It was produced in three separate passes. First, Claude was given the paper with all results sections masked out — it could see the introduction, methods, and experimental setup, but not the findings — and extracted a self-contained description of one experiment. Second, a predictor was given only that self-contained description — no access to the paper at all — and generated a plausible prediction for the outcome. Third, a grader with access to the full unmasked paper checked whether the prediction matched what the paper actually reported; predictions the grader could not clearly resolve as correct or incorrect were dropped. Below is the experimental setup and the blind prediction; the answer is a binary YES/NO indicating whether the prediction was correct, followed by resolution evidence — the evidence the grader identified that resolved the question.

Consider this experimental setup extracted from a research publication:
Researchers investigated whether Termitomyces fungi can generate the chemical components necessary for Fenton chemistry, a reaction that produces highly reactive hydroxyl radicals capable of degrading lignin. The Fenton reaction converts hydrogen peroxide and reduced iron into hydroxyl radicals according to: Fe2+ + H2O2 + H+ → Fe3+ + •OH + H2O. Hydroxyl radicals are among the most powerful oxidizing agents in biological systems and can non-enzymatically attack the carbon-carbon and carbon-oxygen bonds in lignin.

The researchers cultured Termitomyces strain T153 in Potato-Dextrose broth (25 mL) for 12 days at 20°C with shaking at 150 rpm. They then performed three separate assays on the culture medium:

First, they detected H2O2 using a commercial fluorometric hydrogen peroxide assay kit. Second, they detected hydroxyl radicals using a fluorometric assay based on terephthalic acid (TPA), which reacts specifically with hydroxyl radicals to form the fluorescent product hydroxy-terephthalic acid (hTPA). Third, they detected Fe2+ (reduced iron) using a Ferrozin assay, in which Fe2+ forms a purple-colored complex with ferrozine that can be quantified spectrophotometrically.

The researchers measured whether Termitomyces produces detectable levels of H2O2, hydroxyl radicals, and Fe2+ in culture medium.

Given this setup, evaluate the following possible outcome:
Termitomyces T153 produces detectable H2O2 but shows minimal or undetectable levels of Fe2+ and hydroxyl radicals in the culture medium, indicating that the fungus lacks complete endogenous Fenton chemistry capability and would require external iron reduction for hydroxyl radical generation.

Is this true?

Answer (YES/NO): NO